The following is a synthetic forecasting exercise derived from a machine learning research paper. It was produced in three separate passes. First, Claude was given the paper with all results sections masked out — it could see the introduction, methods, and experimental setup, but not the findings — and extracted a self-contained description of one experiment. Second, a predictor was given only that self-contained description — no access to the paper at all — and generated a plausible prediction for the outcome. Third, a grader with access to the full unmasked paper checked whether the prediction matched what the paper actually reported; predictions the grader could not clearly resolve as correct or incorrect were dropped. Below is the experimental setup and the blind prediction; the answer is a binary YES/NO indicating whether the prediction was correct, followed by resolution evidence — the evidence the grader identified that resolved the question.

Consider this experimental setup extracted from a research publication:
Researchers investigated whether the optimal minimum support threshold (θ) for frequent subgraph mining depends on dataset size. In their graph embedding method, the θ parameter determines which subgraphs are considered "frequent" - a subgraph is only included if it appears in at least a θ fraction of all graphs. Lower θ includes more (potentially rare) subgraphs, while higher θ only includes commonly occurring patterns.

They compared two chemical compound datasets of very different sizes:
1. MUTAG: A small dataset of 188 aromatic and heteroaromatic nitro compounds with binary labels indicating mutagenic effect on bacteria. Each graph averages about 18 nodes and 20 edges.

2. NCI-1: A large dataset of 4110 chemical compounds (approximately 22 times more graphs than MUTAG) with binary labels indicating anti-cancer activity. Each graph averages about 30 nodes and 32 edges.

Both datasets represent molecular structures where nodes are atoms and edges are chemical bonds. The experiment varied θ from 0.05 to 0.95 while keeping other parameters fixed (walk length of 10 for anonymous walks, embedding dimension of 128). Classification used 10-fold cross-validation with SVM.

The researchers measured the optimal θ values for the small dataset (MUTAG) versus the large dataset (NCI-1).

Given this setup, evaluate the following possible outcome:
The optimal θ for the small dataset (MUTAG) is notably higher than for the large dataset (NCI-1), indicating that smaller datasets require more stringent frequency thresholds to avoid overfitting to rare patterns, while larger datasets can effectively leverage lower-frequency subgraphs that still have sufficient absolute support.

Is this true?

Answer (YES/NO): NO